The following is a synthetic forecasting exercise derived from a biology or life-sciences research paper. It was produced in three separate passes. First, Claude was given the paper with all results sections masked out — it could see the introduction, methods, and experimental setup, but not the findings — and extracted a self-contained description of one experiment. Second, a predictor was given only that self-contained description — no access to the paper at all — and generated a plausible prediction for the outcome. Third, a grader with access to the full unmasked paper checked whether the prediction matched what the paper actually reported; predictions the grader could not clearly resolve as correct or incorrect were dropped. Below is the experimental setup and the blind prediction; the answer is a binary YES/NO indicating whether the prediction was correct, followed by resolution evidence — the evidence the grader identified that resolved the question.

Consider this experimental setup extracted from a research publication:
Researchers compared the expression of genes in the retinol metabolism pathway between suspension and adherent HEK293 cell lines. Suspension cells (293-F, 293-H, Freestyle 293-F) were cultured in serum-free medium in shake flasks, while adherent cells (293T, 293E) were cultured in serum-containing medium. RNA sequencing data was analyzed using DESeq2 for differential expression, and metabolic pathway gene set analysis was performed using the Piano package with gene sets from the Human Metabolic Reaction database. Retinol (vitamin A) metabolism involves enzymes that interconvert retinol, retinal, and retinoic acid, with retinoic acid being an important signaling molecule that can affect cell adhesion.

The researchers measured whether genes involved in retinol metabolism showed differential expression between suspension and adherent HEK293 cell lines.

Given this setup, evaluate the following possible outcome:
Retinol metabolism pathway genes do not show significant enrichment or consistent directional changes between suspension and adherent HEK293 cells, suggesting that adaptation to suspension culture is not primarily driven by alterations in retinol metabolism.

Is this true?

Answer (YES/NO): NO